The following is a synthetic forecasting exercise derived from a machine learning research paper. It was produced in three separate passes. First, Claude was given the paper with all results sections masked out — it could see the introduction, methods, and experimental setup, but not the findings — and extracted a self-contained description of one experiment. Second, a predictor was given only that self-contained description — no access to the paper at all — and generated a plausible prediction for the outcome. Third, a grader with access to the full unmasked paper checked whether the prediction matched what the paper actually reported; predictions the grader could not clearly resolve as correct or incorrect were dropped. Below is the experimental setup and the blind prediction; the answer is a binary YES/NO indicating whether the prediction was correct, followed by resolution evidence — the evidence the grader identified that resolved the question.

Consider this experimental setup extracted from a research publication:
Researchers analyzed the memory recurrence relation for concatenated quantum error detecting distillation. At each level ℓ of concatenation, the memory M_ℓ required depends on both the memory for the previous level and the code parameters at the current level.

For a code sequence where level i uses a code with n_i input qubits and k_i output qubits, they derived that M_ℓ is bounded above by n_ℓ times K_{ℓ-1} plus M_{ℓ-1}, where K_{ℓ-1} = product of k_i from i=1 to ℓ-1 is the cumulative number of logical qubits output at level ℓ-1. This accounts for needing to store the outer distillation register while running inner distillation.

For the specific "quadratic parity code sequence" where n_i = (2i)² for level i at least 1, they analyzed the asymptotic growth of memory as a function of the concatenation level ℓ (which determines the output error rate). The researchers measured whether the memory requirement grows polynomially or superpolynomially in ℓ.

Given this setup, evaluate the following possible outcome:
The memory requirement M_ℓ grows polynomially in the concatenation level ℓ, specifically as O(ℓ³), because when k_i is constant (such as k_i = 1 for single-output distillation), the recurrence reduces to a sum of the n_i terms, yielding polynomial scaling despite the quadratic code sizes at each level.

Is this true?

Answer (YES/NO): NO